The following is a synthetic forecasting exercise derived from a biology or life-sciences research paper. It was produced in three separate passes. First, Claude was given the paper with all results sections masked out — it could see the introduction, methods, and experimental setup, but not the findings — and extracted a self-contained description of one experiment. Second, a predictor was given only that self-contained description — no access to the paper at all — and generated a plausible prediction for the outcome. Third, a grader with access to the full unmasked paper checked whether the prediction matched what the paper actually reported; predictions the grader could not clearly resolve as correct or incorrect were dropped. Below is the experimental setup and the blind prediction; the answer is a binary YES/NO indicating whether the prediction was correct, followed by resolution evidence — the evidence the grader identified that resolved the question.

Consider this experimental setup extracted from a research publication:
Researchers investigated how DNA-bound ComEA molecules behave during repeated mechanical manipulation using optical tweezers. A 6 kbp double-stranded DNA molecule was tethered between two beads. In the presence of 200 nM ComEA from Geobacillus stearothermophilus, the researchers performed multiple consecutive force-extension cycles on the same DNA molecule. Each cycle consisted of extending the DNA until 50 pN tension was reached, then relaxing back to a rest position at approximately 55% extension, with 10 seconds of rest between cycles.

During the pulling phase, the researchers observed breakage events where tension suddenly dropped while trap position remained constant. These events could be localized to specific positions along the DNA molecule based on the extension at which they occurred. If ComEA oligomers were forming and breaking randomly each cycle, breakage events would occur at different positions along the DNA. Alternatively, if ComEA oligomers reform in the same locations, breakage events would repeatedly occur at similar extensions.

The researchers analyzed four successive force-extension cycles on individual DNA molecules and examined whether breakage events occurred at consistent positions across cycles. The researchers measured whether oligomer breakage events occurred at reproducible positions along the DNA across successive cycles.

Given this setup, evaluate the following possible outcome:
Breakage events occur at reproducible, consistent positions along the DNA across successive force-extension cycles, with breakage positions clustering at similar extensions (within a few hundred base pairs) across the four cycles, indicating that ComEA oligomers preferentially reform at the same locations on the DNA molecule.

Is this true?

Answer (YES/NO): YES